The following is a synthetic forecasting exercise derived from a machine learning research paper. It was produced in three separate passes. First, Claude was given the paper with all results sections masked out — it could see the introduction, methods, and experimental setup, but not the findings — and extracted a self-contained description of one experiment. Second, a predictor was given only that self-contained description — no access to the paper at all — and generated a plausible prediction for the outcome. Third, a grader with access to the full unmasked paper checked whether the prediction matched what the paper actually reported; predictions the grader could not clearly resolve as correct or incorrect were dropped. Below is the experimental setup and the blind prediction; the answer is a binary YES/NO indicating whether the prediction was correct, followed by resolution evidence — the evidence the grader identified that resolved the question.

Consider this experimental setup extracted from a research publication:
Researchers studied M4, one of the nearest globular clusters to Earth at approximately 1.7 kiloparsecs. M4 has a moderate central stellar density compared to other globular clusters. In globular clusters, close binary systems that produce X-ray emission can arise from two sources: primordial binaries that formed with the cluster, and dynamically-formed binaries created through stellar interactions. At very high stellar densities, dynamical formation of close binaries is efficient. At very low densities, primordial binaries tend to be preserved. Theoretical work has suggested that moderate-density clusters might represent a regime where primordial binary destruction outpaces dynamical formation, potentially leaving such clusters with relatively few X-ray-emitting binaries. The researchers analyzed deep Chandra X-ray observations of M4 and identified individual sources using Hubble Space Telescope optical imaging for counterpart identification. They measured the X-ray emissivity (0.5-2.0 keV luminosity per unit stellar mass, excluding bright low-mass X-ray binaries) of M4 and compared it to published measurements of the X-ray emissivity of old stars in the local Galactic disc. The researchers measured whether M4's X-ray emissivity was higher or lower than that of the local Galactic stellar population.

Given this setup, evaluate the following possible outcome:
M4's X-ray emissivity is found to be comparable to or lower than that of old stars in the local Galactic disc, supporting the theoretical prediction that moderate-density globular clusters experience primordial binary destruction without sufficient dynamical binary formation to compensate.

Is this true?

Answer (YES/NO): YES